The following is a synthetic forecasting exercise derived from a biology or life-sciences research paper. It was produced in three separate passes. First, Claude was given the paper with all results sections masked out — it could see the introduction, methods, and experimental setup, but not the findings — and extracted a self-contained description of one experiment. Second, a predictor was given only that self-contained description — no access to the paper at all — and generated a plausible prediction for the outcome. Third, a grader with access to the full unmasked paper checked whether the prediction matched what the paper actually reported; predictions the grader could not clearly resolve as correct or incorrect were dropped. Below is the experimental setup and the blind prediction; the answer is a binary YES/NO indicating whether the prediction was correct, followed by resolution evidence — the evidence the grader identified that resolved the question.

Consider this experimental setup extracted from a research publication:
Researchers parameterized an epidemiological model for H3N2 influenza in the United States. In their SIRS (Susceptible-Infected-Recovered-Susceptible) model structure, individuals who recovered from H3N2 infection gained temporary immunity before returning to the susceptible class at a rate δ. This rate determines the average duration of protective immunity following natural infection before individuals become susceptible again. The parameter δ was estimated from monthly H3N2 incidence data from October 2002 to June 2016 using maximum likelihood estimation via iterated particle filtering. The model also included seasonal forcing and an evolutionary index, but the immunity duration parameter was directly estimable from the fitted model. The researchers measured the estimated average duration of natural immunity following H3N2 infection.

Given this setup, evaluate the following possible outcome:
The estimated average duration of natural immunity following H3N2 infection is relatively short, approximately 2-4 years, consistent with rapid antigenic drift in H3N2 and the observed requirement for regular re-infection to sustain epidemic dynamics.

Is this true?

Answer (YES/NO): NO